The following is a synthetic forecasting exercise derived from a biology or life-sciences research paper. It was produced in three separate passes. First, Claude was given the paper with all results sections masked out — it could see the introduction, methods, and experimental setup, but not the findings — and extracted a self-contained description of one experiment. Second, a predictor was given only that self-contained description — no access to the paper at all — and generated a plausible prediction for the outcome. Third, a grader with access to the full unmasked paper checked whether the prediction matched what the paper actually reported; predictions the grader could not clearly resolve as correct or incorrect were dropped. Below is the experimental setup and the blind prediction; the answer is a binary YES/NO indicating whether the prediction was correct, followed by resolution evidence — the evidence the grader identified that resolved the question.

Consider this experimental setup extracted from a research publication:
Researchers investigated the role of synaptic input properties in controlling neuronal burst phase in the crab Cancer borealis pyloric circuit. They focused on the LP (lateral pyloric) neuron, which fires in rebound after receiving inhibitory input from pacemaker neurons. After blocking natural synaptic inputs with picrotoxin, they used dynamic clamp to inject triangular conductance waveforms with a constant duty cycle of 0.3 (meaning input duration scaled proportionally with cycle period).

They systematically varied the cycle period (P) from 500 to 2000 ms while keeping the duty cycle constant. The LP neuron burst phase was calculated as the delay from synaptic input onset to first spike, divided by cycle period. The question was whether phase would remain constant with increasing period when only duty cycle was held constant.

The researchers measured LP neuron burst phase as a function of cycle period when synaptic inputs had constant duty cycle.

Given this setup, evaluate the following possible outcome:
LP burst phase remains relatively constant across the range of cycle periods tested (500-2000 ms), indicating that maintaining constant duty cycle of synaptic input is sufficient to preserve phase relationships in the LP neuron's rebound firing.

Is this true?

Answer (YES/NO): NO